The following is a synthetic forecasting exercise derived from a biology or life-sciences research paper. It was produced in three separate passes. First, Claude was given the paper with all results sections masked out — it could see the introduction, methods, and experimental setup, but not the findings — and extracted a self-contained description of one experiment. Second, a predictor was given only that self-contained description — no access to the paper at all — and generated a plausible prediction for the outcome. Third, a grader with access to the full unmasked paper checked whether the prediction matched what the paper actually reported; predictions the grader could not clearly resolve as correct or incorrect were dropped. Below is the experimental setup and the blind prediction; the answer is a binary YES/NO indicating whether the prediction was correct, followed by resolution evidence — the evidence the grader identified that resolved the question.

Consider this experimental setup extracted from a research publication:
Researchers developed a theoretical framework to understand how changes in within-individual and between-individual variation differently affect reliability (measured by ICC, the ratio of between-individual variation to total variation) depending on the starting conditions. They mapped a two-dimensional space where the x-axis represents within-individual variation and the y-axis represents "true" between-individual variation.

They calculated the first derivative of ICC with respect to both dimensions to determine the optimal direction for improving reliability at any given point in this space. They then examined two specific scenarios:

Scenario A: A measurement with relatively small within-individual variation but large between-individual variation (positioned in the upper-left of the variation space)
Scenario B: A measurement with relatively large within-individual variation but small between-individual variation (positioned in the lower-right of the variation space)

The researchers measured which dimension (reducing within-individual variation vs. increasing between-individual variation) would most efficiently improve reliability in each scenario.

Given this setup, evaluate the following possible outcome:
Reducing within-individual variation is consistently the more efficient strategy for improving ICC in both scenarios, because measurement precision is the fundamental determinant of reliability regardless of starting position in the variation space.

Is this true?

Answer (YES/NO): NO